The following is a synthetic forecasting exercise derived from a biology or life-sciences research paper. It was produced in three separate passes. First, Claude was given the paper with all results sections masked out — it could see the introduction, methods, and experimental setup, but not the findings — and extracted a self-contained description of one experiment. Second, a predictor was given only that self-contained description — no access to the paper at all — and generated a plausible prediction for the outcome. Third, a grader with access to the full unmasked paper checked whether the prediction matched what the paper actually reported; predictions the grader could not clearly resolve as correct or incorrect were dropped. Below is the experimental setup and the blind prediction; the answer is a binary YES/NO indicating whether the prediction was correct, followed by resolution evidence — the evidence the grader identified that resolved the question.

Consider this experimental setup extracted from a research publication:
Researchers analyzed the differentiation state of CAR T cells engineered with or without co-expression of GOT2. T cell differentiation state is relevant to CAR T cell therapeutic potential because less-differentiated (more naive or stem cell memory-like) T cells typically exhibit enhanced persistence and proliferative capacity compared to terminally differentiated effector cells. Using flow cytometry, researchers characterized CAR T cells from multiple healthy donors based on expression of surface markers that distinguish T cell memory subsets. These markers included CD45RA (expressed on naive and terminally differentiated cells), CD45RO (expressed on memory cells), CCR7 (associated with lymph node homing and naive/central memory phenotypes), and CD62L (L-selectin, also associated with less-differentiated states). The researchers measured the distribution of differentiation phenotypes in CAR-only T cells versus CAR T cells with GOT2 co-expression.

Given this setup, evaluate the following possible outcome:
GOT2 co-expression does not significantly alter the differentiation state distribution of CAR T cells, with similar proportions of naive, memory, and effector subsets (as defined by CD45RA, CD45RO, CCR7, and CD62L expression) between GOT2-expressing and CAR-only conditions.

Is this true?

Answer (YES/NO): NO